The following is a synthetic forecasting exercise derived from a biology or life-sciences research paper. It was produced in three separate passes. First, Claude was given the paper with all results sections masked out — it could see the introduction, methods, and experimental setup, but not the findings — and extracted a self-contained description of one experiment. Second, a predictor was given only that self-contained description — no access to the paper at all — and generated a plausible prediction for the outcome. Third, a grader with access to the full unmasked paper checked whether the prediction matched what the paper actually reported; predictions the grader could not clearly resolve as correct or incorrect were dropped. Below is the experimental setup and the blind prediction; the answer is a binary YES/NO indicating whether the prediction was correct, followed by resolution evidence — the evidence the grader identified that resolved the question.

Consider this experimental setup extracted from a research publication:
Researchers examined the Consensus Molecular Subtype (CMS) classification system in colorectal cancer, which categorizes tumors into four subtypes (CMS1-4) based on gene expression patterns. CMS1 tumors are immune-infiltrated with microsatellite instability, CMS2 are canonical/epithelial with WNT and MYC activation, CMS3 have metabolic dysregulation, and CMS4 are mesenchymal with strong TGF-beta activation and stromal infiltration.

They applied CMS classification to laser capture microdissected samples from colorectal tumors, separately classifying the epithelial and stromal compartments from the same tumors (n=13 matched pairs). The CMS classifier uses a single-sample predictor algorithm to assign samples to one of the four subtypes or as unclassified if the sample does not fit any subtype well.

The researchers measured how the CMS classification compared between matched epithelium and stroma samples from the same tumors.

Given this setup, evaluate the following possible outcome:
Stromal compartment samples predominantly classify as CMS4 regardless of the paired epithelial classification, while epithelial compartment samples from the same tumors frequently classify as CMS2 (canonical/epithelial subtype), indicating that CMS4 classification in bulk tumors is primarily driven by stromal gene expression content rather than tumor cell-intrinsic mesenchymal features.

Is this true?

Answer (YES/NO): YES